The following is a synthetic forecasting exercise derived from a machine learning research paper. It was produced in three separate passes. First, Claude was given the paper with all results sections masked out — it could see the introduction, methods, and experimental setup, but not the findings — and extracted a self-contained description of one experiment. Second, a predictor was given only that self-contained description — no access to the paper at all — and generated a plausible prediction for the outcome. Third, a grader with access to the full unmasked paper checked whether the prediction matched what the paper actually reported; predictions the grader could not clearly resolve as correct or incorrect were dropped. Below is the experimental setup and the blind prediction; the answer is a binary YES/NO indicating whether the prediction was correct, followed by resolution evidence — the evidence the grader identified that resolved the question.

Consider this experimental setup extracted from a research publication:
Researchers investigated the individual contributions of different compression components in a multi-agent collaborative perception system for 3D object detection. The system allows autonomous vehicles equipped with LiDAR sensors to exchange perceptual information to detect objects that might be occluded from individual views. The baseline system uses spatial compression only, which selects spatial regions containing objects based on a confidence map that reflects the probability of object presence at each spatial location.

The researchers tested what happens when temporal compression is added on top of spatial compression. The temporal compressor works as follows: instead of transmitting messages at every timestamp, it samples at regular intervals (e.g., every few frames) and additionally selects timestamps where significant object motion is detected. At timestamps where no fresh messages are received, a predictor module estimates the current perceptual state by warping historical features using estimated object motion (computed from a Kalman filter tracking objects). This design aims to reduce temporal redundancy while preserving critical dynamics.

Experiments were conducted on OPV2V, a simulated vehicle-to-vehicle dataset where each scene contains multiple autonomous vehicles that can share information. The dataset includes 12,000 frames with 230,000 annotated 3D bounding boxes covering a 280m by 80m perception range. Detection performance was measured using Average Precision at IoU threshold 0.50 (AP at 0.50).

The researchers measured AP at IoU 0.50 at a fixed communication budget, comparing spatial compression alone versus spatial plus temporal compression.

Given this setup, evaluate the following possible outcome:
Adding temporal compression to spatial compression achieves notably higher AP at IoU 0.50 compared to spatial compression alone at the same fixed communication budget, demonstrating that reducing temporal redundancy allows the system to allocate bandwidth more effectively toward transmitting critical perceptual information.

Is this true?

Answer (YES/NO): YES